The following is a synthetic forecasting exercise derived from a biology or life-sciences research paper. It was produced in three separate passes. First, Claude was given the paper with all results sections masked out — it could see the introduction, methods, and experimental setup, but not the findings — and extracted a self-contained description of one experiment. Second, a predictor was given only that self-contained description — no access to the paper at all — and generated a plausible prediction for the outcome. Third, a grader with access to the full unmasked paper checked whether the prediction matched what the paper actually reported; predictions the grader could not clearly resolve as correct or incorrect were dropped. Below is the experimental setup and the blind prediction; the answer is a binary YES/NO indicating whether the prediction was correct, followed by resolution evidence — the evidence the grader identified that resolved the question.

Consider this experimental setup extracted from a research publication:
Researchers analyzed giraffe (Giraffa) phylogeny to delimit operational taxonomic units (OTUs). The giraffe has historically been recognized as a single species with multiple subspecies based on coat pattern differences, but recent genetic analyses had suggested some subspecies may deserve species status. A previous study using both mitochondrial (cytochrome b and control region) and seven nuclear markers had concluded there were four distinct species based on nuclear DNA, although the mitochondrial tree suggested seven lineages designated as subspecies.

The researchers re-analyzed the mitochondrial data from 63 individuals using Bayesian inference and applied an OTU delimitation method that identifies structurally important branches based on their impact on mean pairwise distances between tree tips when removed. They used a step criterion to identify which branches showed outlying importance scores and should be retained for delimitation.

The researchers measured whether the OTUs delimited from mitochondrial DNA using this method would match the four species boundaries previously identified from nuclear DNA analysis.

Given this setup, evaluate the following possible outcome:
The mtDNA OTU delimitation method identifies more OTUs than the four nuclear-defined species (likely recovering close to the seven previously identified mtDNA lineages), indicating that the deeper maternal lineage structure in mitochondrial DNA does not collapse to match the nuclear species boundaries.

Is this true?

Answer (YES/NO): NO